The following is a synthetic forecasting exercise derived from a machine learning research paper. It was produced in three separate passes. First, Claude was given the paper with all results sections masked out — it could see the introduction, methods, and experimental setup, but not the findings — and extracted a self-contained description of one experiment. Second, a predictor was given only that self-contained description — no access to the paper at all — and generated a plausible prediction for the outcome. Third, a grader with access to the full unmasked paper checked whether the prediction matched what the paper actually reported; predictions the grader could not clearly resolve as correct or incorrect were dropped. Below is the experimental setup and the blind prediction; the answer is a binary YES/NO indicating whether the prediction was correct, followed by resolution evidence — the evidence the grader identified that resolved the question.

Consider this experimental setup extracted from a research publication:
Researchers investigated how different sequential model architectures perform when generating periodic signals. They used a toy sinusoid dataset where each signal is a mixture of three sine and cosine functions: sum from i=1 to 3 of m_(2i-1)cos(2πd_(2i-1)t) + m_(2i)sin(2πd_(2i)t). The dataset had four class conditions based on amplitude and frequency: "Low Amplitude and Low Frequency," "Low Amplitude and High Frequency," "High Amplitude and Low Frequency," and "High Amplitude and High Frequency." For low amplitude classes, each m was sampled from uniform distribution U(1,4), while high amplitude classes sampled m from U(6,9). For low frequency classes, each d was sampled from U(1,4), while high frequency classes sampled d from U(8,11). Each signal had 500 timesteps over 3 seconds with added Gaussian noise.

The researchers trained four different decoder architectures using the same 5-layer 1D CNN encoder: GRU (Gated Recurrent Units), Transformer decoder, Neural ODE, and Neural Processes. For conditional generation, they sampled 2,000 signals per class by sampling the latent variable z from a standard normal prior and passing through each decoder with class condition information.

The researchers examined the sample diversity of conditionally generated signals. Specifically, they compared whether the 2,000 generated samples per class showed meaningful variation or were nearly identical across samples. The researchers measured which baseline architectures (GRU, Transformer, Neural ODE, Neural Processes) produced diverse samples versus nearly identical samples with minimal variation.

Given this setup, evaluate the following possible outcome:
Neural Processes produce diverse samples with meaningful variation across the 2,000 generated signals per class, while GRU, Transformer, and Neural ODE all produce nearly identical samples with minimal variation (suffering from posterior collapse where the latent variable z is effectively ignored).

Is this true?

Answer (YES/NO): NO